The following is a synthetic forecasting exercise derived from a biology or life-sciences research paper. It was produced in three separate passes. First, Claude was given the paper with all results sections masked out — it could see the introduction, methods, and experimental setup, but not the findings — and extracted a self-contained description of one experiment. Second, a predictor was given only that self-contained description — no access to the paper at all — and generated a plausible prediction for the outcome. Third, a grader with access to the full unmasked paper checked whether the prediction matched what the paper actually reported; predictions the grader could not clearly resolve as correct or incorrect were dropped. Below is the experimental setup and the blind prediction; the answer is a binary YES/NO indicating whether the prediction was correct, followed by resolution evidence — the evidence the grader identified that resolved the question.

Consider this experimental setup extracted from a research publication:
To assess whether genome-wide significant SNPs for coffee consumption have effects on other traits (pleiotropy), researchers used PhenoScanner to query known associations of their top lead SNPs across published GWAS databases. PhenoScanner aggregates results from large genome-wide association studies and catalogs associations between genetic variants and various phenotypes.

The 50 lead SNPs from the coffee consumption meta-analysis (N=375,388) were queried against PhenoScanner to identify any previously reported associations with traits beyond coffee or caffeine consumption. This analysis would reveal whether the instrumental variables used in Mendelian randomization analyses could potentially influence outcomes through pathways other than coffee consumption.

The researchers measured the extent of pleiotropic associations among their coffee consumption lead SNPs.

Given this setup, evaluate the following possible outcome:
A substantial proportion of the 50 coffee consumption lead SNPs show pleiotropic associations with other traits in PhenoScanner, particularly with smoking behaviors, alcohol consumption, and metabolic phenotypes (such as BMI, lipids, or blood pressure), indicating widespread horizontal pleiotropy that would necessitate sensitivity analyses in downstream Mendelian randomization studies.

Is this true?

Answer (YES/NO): NO